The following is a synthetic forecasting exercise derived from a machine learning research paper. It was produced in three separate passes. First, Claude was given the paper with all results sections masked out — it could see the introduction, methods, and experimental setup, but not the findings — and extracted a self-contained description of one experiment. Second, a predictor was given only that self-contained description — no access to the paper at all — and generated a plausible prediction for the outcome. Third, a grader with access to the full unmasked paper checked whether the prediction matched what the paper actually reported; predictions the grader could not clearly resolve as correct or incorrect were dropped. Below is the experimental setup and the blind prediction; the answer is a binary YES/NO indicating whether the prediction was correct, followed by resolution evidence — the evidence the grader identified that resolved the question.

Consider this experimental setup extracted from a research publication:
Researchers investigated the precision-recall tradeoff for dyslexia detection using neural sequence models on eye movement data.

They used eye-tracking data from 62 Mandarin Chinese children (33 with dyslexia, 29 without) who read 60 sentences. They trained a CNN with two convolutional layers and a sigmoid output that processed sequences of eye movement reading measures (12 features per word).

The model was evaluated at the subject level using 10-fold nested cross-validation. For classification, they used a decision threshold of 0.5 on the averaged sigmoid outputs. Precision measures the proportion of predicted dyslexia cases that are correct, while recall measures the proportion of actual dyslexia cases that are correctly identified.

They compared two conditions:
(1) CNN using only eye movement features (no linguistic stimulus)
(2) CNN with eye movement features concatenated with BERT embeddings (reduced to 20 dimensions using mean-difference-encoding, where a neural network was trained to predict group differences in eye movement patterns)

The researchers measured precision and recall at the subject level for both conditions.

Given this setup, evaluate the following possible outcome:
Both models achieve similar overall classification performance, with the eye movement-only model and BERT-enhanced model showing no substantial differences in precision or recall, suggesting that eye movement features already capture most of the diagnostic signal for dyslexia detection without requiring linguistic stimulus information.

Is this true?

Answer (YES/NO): YES